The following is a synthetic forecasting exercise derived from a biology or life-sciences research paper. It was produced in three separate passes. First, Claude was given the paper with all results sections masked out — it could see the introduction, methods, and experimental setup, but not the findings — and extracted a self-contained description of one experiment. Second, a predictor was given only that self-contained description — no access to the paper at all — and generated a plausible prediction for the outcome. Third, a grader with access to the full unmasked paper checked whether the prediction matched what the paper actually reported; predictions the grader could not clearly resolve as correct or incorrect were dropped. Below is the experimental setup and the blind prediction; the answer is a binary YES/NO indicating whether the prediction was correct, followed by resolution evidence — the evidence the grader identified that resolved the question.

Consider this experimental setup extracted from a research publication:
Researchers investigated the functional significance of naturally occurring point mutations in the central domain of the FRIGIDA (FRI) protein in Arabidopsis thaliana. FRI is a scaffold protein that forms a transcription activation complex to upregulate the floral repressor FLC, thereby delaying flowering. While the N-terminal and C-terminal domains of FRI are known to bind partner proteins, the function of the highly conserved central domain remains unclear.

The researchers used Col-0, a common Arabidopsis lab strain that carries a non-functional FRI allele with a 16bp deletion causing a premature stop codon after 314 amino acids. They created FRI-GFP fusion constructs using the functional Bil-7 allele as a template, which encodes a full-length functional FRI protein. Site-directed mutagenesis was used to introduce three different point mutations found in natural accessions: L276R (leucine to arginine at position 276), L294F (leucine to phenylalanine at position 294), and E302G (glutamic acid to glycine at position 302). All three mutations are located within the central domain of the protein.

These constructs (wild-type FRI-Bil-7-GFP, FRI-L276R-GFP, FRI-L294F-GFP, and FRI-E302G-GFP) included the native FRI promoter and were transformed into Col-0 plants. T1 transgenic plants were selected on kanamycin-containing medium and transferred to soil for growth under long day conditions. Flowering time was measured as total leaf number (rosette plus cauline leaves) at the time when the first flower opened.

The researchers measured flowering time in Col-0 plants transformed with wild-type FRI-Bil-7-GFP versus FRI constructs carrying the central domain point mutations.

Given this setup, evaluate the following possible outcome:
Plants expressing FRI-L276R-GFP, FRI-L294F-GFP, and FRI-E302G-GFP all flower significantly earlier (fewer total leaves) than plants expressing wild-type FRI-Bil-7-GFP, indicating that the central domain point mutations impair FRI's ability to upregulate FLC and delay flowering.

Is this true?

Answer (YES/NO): NO